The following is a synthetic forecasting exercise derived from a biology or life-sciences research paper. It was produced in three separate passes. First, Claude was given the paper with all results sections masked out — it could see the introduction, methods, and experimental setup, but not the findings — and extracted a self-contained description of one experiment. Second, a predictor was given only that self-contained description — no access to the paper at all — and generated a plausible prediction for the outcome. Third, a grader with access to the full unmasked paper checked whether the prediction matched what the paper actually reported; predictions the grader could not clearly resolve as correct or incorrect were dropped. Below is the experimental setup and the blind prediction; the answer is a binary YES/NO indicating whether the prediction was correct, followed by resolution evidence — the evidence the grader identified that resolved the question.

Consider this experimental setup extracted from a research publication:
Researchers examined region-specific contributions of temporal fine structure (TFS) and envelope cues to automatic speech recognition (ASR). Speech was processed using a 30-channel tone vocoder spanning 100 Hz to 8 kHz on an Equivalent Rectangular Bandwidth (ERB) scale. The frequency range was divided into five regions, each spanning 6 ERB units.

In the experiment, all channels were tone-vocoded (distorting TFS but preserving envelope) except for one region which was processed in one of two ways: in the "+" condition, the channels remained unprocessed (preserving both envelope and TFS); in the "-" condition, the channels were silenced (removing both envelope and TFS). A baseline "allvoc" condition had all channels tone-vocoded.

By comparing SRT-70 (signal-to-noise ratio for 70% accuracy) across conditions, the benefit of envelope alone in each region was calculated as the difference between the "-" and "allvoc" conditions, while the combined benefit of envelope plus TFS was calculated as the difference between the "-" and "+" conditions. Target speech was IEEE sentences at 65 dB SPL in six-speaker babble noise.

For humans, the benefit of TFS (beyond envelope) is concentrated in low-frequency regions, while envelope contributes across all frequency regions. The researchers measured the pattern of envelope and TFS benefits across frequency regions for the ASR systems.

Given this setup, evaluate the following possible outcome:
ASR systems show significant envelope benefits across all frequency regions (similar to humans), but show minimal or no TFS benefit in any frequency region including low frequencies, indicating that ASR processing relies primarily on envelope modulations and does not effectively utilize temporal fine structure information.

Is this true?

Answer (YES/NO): NO